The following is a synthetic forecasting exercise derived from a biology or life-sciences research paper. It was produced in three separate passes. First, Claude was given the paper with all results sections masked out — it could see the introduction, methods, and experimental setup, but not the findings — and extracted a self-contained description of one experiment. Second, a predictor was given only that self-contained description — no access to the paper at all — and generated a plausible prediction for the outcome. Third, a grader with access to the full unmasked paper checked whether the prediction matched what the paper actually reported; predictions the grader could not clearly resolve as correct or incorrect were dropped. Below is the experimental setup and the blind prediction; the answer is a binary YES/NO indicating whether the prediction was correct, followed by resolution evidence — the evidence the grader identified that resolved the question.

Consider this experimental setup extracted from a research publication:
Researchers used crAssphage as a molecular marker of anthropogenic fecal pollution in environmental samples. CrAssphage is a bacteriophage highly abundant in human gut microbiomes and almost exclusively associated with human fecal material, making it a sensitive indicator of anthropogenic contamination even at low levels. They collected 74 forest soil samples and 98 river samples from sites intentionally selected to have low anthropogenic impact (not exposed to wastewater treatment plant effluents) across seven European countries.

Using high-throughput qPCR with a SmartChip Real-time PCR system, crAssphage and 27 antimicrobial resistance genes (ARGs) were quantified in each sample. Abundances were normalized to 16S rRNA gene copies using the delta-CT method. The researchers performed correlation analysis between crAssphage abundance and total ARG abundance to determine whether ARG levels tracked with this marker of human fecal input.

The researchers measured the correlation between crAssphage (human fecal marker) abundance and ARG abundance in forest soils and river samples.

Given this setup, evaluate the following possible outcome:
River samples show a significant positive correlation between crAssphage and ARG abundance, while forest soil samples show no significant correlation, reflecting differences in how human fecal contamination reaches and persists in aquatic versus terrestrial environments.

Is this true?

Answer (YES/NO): NO